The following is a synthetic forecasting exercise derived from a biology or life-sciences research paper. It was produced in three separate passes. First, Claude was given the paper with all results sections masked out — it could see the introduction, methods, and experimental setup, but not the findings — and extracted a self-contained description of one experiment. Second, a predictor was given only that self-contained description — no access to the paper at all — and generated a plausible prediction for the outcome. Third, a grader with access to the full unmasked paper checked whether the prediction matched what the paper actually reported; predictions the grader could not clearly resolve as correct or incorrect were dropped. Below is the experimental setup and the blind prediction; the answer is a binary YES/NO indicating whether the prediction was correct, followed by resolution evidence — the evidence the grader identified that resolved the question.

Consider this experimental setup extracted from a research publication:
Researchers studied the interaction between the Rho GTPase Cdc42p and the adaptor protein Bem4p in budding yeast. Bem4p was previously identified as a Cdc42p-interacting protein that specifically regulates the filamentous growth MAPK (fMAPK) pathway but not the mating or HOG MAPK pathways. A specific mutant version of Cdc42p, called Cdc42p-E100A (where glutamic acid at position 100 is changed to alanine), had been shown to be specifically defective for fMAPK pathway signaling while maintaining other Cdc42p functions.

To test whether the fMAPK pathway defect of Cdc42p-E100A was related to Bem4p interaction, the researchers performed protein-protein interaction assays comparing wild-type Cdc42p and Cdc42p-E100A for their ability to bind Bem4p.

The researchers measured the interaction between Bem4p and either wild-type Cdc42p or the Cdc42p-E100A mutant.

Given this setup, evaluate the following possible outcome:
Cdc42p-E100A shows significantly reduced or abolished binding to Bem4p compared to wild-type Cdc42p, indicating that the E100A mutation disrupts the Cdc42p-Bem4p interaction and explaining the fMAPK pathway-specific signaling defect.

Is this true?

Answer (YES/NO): YES